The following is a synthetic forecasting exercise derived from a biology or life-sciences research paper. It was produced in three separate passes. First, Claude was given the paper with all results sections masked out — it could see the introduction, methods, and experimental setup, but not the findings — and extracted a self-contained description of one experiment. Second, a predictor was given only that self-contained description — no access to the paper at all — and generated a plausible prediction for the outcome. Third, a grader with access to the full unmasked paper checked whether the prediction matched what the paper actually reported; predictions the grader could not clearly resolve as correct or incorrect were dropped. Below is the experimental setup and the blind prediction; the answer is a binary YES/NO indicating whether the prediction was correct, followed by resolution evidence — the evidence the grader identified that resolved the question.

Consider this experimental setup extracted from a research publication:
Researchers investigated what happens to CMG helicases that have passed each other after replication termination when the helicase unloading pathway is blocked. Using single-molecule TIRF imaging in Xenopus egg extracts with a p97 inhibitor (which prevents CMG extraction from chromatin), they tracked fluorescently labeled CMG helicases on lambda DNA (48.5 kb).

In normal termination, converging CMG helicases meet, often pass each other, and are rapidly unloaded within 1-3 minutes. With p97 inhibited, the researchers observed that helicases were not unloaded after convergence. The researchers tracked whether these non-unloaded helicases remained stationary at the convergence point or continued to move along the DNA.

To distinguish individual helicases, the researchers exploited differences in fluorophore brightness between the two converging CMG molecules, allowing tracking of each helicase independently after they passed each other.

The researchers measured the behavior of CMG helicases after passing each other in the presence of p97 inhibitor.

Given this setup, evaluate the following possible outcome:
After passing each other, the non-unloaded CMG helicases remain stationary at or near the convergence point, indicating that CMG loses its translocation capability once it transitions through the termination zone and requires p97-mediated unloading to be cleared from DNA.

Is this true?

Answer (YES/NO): NO